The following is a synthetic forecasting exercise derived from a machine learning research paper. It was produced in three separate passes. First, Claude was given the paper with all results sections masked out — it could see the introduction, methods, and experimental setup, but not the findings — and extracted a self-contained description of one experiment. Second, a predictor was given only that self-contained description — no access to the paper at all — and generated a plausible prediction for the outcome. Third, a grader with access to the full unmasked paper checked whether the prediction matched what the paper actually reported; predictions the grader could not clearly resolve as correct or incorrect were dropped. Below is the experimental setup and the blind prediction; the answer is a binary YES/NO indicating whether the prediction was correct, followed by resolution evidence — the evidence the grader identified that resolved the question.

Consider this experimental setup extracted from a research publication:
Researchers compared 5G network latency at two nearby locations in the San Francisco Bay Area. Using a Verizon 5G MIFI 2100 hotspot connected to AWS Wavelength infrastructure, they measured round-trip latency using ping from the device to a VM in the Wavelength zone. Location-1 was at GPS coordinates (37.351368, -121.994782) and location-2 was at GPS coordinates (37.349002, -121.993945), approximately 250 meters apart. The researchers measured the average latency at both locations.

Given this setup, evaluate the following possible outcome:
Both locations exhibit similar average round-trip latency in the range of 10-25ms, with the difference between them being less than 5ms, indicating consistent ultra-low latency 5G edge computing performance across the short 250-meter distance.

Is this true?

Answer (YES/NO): NO